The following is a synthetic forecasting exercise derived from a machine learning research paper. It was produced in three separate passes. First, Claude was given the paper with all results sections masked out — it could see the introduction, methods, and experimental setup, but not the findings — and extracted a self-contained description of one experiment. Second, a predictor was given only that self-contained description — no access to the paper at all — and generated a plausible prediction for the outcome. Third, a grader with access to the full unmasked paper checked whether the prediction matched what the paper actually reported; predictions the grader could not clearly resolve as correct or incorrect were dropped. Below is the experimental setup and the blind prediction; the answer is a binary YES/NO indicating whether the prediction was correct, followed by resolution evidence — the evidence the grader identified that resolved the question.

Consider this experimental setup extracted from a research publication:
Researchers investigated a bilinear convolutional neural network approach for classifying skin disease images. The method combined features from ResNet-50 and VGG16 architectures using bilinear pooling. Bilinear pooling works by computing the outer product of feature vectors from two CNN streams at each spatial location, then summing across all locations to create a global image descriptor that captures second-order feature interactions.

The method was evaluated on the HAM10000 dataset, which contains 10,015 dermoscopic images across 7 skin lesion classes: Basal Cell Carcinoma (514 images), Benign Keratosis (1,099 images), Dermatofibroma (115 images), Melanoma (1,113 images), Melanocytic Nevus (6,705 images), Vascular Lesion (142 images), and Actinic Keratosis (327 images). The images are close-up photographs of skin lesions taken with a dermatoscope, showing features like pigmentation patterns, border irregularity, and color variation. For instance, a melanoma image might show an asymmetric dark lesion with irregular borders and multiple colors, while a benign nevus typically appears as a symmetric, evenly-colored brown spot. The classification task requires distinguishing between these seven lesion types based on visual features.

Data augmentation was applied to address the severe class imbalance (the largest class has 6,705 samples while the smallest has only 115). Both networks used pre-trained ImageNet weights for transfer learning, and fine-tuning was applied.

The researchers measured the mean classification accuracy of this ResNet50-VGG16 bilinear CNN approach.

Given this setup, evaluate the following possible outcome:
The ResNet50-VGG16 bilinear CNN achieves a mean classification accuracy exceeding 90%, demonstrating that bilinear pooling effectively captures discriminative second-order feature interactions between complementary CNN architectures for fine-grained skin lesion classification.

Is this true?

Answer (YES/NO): YES